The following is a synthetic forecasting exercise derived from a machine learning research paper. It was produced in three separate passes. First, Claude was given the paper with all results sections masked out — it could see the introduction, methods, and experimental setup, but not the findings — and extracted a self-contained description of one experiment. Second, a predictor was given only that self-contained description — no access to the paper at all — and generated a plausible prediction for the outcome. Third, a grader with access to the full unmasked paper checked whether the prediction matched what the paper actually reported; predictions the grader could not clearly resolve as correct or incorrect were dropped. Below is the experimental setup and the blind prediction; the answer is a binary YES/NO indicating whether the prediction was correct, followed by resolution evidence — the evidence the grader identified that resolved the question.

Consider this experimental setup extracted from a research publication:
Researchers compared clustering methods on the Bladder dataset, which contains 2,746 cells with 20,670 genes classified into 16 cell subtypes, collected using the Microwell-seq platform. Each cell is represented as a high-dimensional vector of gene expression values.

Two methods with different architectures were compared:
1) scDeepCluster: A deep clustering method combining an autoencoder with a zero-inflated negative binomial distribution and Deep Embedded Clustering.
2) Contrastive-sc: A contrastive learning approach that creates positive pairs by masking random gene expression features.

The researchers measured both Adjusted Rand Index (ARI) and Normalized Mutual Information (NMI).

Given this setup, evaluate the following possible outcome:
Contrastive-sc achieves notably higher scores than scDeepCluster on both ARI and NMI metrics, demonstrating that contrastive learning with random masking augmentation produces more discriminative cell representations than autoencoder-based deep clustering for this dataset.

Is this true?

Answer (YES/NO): NO